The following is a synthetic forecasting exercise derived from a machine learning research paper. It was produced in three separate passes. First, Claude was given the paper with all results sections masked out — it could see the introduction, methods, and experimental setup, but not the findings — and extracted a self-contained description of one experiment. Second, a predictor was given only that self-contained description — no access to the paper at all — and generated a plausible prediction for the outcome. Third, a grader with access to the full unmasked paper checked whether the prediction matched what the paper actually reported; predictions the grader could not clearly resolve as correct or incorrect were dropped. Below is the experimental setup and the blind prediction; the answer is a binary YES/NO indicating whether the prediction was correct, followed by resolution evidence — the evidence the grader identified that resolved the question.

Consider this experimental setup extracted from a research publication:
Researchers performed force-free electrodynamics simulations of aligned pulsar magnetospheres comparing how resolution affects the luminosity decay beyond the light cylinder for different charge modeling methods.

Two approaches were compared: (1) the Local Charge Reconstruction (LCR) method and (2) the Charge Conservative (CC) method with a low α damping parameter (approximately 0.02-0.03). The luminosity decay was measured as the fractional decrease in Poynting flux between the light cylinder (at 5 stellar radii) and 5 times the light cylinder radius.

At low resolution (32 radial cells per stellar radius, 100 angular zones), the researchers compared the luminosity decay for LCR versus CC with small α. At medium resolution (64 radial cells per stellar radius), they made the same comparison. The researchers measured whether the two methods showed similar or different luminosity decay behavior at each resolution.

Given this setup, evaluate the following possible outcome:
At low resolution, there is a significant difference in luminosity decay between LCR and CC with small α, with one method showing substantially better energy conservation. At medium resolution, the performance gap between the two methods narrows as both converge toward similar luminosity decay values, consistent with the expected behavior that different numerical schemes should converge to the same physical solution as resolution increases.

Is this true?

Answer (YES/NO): NO